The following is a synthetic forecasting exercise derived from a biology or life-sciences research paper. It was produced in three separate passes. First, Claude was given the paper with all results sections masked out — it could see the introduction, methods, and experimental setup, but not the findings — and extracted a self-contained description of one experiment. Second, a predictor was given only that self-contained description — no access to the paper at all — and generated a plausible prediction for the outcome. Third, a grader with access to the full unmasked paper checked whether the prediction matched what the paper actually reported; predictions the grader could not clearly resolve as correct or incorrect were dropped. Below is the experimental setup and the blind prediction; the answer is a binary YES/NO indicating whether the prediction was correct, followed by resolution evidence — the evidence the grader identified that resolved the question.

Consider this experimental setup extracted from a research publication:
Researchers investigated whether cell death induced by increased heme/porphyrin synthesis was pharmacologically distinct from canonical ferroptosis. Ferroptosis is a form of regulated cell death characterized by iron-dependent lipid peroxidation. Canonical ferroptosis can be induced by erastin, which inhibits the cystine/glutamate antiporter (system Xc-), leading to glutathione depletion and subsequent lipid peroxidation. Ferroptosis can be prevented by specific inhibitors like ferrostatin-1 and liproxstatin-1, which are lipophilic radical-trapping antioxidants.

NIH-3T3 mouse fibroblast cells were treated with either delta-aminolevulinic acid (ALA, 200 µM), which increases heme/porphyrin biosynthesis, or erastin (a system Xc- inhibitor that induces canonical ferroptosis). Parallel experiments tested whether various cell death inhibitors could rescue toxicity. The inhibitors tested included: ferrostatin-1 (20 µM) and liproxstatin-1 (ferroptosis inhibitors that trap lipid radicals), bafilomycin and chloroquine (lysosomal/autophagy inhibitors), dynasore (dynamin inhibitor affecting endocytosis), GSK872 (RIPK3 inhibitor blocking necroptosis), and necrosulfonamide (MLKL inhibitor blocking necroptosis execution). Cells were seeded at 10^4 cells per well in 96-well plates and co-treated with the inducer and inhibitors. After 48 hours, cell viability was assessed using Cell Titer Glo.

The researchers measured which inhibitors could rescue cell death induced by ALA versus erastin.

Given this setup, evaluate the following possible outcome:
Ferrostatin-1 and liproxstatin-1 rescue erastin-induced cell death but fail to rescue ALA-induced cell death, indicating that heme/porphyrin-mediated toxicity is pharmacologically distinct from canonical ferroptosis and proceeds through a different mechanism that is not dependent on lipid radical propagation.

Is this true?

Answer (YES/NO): NO